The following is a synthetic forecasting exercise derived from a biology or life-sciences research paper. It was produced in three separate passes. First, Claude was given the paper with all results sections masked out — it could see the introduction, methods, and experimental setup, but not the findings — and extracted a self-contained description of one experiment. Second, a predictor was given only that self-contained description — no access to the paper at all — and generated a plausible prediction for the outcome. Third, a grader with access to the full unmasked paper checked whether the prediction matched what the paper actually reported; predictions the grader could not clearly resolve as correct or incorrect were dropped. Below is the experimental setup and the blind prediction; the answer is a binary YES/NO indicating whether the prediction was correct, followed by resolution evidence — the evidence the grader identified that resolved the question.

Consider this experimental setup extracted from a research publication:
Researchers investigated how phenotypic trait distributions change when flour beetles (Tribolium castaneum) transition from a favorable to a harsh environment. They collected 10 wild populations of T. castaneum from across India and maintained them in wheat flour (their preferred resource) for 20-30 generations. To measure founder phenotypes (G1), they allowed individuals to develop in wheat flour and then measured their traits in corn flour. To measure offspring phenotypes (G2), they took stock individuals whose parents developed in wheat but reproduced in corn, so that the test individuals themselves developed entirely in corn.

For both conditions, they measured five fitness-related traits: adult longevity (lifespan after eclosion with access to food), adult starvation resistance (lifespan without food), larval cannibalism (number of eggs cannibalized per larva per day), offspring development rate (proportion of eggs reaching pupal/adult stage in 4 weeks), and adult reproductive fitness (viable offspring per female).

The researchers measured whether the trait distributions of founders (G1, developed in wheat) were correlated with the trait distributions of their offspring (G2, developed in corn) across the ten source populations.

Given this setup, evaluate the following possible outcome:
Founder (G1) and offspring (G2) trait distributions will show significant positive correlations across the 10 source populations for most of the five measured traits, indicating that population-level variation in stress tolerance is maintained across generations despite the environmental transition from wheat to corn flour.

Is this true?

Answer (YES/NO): NO